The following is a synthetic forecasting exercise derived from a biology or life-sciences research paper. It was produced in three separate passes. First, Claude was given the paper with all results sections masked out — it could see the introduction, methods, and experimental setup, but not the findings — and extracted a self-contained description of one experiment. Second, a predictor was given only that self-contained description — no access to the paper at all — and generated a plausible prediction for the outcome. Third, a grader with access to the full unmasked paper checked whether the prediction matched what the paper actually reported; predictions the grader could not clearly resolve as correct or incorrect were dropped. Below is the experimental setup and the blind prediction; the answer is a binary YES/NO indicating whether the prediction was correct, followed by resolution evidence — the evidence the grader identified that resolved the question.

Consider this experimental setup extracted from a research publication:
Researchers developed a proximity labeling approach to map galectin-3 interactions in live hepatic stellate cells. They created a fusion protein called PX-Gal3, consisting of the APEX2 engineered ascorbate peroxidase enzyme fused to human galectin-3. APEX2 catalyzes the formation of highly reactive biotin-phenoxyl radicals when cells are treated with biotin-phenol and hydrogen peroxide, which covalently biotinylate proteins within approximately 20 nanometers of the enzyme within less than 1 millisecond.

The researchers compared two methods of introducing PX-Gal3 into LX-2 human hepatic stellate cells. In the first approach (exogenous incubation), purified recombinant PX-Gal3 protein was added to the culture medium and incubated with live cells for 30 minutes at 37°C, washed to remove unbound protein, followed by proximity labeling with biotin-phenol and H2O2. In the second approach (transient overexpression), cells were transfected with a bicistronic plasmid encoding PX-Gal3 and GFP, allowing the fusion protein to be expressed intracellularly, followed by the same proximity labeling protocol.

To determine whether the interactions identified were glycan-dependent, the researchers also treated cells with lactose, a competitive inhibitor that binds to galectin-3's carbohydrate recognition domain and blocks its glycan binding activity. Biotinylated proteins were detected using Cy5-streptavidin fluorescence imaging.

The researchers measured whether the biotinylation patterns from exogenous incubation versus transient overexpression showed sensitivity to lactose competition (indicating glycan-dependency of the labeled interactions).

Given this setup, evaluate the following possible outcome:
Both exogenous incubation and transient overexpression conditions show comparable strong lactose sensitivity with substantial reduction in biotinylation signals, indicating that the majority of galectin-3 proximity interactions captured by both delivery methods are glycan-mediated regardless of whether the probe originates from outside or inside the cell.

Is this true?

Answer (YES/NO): NO